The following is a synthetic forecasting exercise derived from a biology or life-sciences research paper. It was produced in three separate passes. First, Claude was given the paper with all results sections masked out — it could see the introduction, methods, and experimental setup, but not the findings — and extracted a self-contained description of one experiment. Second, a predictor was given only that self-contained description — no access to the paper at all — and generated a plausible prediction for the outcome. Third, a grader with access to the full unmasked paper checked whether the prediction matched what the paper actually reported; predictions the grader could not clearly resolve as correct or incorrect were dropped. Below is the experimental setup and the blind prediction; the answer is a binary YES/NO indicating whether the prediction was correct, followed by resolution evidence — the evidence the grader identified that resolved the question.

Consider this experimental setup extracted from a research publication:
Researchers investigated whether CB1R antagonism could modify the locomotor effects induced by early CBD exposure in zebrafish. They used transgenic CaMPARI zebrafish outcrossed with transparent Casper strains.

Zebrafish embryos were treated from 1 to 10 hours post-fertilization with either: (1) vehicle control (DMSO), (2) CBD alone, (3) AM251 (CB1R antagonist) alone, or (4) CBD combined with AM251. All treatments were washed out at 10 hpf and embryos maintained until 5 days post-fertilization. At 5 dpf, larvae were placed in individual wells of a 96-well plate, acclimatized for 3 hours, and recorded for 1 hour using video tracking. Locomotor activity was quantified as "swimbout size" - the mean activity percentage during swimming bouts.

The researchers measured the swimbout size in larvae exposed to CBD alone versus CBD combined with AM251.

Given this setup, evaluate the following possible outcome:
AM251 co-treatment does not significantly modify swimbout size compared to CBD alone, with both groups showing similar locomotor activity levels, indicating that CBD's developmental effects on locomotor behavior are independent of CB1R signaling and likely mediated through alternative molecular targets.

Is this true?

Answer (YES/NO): NO